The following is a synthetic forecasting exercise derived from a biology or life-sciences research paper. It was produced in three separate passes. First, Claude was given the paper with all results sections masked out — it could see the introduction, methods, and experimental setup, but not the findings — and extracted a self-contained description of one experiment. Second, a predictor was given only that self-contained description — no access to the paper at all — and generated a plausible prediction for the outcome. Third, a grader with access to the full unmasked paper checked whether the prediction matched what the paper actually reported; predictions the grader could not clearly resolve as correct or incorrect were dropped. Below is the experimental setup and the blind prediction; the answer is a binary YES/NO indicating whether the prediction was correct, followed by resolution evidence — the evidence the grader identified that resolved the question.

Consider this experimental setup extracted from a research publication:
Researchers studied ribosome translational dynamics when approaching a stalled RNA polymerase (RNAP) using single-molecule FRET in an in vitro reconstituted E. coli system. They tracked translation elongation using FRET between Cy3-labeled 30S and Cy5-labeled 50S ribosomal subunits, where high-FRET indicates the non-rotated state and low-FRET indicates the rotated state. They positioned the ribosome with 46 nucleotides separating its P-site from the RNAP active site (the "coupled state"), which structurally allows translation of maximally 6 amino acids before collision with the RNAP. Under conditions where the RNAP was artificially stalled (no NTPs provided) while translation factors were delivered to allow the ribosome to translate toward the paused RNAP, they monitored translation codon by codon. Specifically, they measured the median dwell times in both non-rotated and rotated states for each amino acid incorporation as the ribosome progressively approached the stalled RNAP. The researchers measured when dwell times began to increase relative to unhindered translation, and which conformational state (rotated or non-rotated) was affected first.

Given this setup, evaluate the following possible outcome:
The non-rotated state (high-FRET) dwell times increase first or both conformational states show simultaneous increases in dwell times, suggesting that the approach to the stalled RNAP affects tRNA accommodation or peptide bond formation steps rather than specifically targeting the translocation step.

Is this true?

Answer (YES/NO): NO